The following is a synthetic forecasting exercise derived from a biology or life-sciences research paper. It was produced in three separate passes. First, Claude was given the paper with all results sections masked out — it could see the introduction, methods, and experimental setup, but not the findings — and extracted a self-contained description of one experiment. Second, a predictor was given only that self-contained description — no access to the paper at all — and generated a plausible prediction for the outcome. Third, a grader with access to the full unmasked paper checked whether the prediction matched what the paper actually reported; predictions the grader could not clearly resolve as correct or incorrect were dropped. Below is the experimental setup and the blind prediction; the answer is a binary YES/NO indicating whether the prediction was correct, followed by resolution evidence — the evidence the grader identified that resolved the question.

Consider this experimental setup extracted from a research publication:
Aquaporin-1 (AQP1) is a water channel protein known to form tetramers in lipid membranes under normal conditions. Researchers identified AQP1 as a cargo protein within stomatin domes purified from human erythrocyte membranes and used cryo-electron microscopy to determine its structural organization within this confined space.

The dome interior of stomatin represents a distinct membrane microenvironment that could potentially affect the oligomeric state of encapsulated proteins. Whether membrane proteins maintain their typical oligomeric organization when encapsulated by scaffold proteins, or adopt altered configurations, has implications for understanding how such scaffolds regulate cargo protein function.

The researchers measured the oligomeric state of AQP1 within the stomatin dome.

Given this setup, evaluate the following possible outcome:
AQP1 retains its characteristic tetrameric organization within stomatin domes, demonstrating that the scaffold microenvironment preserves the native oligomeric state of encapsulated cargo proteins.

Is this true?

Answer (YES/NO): YES